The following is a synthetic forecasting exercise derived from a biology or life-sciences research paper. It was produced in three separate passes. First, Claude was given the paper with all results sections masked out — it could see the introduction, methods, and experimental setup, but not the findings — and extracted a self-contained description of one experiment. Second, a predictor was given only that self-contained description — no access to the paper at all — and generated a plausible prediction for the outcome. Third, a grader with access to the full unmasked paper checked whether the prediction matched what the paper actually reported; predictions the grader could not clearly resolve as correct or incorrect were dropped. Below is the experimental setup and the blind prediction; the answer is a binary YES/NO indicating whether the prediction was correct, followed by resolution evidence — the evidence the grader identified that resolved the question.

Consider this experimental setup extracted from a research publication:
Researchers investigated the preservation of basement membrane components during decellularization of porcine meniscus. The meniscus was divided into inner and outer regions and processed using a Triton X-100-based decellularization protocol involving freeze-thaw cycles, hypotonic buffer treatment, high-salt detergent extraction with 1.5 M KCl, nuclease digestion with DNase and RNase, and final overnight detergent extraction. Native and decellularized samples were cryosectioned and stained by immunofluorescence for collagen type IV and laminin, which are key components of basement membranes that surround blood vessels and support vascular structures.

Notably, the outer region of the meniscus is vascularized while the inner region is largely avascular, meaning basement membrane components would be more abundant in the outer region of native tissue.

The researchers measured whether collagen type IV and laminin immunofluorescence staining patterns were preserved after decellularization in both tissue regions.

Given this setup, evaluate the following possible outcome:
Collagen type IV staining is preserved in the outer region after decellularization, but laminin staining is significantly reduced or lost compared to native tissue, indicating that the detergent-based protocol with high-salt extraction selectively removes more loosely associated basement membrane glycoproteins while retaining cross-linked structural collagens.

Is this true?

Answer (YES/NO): NO